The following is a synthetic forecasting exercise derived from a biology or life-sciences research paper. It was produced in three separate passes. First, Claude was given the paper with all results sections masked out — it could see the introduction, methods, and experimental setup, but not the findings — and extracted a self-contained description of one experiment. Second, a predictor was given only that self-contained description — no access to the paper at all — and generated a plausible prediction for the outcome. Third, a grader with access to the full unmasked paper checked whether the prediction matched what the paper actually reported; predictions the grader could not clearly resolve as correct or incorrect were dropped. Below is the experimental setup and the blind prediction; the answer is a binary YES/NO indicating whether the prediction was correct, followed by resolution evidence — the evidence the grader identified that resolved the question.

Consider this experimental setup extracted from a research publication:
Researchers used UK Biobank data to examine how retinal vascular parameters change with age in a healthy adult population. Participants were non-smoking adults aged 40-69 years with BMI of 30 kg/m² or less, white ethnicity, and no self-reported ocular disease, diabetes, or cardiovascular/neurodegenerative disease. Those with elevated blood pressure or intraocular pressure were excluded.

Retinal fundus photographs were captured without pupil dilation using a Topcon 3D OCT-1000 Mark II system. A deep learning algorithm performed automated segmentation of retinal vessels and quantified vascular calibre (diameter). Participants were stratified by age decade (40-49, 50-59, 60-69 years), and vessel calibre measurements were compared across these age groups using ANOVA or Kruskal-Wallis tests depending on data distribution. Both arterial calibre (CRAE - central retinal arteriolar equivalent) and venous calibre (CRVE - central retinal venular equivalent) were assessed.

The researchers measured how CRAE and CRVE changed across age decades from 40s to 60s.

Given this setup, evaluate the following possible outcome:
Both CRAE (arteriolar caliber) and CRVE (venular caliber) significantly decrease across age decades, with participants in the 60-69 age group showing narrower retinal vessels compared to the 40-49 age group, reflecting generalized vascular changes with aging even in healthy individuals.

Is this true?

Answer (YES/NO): YES